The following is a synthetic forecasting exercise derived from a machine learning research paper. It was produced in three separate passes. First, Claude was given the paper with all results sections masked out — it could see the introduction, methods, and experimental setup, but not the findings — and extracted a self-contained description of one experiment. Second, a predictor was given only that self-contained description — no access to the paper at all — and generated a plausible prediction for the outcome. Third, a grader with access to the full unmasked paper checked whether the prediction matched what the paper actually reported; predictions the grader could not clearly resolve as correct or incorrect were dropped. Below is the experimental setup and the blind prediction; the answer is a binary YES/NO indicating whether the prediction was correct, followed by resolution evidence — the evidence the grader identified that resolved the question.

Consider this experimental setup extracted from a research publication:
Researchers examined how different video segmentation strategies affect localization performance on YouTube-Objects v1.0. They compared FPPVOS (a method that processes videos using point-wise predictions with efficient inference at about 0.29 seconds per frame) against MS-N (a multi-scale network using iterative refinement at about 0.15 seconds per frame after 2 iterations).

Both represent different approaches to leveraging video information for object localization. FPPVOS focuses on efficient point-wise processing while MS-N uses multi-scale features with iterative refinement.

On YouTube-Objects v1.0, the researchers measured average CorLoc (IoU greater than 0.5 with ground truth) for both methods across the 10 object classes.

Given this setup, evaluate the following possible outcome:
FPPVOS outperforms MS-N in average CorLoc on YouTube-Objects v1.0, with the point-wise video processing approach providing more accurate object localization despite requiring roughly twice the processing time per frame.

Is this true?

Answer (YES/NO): NO